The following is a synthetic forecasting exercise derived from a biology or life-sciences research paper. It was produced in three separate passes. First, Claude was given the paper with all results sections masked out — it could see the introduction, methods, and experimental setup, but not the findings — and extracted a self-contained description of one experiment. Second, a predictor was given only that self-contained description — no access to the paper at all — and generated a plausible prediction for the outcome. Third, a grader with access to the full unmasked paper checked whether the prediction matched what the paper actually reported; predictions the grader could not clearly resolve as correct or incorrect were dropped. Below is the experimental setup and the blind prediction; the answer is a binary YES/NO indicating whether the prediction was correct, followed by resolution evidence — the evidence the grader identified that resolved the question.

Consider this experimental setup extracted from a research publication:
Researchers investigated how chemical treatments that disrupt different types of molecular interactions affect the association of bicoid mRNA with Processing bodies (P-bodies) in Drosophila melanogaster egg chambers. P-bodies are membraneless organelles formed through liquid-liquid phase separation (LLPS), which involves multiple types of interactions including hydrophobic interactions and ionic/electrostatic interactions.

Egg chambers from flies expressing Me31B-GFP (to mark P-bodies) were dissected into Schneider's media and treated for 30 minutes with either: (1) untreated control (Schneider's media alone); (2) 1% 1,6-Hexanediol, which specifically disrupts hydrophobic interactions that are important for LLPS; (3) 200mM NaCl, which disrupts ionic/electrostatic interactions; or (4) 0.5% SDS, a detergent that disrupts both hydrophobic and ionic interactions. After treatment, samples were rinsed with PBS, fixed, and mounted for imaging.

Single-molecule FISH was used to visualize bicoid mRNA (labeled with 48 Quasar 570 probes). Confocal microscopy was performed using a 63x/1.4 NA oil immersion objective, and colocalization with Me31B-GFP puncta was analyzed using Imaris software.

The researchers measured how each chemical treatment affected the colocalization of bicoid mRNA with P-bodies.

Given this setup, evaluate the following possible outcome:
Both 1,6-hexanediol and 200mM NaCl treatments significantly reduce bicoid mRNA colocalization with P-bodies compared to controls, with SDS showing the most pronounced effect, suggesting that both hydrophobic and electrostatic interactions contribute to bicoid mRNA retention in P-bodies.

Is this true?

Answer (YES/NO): NO